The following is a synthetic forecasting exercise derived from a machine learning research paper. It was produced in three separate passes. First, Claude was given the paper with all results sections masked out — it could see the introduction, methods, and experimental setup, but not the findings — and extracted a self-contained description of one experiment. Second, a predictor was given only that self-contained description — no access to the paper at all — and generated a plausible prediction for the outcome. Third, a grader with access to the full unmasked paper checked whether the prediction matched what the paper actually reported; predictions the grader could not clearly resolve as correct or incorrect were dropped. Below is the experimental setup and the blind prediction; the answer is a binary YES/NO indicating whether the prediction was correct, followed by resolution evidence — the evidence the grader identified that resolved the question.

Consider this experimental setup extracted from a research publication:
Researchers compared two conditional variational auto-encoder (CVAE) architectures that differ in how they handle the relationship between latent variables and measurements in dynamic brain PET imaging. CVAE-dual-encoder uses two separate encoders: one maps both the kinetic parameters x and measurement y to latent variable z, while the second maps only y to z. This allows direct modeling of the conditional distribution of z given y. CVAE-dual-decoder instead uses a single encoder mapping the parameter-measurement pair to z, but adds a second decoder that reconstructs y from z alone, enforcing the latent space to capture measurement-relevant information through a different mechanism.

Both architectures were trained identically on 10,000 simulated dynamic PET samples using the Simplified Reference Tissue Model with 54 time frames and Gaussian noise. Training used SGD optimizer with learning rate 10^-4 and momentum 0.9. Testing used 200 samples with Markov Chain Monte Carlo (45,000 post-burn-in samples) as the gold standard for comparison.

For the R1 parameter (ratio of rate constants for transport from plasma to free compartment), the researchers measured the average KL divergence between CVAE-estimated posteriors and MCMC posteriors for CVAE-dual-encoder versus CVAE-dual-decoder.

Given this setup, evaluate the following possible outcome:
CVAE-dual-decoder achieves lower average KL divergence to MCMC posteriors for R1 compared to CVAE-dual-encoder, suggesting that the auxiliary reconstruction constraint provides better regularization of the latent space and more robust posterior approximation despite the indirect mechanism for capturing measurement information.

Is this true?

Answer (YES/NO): NO